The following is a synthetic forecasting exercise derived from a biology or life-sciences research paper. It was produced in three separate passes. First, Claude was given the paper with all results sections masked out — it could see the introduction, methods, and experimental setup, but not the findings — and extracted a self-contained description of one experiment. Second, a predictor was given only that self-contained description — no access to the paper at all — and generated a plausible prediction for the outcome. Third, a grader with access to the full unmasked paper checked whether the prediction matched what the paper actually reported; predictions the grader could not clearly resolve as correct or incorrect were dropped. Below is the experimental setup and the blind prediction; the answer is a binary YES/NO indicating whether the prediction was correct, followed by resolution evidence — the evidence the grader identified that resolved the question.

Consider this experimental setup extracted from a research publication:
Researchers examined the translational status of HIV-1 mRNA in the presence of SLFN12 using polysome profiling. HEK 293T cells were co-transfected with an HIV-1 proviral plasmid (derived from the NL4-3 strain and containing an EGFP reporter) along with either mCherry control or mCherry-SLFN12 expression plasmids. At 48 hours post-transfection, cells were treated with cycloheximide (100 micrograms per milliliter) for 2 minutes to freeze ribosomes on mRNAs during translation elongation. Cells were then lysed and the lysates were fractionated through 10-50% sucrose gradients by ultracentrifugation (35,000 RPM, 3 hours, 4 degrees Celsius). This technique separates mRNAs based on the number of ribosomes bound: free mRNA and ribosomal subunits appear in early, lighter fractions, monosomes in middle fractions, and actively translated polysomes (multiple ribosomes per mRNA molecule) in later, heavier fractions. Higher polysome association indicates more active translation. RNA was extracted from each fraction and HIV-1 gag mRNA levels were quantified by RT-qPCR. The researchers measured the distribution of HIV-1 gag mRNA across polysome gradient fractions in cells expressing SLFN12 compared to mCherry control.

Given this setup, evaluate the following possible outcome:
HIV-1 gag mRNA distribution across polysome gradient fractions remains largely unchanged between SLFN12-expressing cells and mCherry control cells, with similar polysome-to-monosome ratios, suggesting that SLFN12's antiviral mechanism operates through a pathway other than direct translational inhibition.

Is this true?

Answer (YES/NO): NO